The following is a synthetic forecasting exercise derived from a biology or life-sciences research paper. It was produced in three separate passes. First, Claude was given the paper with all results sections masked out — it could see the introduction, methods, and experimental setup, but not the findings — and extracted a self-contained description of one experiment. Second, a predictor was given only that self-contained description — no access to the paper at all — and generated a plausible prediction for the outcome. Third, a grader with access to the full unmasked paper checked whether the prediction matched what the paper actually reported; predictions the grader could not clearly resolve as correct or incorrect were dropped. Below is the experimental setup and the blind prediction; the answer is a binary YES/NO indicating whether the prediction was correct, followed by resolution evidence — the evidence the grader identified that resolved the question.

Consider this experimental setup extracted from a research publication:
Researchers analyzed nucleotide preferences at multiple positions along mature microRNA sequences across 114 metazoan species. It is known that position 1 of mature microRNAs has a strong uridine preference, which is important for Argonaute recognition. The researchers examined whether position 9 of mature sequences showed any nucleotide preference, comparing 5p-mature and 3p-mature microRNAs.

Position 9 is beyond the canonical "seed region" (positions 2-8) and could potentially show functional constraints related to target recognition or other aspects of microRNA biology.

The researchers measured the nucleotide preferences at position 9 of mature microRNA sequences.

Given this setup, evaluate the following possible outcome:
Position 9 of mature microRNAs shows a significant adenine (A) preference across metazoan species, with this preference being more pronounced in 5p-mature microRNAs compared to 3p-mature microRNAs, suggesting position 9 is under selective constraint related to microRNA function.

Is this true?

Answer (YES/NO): NO